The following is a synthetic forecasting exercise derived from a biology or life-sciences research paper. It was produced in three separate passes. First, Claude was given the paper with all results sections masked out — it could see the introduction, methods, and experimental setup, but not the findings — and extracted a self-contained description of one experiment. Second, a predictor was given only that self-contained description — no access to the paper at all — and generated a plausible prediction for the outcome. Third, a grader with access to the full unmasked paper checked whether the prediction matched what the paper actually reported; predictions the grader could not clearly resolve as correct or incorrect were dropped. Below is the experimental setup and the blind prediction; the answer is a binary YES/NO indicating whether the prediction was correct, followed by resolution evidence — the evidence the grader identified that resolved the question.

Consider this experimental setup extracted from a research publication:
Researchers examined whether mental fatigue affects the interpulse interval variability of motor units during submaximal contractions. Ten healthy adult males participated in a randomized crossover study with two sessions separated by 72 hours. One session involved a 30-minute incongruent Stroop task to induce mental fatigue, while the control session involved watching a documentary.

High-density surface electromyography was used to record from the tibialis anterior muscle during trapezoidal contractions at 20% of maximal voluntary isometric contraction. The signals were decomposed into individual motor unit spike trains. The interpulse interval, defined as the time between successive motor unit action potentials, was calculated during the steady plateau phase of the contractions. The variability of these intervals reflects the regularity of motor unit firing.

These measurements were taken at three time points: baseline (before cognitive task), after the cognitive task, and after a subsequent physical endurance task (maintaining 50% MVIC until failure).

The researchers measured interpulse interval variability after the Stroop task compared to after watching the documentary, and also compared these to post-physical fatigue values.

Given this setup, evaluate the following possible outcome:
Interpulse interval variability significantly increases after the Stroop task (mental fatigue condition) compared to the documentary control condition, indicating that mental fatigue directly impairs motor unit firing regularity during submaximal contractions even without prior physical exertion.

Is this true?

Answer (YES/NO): NO